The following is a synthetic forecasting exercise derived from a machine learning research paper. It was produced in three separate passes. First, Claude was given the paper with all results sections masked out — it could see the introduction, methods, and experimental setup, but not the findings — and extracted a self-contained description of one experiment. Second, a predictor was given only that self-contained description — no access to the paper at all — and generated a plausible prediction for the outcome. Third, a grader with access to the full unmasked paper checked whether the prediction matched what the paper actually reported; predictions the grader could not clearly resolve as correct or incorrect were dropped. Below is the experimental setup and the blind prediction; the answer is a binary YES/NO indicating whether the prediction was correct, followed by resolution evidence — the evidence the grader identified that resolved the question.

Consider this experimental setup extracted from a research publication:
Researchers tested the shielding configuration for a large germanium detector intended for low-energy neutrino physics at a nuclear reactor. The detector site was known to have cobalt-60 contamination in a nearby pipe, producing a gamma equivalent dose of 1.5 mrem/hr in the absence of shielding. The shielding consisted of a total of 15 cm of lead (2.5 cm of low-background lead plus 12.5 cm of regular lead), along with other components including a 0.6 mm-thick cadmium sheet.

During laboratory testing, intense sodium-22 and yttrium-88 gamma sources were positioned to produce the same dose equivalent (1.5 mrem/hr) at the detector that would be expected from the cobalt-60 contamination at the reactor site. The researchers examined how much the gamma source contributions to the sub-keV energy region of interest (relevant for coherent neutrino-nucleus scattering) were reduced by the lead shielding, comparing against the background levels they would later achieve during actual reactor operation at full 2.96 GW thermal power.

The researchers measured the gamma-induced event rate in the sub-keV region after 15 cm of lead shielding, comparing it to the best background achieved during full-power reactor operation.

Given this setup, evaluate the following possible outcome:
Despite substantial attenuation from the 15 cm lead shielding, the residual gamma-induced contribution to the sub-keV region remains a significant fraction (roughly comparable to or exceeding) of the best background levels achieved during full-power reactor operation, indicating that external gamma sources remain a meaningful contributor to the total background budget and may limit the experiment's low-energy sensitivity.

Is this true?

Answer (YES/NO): NO